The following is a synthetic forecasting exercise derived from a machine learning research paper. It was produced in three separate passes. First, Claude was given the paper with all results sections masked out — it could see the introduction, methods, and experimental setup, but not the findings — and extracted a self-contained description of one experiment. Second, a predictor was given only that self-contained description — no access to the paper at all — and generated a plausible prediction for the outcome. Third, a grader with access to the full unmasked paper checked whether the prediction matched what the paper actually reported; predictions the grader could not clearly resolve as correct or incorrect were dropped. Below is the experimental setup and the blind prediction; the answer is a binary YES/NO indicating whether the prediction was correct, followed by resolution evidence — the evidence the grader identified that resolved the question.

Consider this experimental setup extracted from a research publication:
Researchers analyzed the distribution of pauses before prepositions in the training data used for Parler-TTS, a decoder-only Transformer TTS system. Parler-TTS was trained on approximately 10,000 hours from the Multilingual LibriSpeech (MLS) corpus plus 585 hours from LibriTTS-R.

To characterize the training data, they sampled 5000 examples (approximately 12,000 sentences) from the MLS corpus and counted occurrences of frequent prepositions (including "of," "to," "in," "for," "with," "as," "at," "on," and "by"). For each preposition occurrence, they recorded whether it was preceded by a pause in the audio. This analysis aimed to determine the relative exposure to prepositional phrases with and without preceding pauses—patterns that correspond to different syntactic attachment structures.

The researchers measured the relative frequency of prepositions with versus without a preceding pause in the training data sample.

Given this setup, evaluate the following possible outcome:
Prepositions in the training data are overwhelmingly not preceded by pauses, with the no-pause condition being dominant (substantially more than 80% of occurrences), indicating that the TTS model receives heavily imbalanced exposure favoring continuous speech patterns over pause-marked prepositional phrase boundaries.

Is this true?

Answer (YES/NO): YES